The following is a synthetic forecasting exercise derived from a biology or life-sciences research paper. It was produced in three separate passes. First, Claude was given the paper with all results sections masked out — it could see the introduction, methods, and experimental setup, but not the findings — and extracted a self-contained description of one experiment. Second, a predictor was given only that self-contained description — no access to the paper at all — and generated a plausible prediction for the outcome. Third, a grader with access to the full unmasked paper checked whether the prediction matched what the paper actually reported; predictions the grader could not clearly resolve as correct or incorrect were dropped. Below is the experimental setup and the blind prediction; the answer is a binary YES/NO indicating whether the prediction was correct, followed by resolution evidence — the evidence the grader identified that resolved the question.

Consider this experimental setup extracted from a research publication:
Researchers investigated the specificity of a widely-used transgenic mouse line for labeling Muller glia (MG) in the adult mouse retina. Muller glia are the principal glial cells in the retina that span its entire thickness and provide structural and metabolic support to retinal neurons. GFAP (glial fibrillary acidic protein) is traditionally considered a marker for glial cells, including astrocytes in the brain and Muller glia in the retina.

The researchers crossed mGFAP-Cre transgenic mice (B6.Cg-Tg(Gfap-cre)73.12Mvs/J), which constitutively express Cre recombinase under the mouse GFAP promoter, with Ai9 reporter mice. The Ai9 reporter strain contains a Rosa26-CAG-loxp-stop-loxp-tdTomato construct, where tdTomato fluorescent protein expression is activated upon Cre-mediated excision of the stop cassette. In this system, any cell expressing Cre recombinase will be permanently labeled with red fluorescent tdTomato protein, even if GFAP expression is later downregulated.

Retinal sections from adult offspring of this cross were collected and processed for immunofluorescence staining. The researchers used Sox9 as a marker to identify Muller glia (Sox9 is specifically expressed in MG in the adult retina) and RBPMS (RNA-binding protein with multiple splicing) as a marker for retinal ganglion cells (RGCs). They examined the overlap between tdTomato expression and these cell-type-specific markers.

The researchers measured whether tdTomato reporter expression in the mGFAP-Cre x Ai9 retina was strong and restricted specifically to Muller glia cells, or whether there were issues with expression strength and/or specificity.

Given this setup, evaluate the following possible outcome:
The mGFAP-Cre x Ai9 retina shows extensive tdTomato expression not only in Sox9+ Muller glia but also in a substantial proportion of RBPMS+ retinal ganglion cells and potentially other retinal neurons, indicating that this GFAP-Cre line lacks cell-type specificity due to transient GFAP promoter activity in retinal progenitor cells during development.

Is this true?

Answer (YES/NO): NO